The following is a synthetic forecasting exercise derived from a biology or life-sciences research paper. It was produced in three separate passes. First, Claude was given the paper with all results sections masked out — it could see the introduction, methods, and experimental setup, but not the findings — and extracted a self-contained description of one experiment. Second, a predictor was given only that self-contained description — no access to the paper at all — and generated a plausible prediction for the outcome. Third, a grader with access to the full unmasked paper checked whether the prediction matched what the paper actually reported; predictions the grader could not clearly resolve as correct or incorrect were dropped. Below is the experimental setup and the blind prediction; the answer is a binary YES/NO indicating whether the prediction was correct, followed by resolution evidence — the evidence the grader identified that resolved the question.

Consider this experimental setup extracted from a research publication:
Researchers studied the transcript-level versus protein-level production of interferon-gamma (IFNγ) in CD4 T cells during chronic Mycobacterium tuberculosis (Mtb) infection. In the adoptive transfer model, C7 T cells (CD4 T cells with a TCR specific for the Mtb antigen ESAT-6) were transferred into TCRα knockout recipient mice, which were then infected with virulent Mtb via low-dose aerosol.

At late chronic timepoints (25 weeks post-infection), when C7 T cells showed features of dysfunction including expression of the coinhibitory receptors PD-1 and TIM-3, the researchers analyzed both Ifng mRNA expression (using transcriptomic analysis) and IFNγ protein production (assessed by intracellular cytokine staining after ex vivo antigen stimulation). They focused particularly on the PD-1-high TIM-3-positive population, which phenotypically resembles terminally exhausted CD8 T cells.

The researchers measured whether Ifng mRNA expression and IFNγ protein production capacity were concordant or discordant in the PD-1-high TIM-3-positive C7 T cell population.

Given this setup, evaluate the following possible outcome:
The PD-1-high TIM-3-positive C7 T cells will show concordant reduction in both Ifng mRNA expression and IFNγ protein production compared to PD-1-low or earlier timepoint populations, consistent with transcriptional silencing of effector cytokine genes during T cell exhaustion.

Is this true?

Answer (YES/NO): NO